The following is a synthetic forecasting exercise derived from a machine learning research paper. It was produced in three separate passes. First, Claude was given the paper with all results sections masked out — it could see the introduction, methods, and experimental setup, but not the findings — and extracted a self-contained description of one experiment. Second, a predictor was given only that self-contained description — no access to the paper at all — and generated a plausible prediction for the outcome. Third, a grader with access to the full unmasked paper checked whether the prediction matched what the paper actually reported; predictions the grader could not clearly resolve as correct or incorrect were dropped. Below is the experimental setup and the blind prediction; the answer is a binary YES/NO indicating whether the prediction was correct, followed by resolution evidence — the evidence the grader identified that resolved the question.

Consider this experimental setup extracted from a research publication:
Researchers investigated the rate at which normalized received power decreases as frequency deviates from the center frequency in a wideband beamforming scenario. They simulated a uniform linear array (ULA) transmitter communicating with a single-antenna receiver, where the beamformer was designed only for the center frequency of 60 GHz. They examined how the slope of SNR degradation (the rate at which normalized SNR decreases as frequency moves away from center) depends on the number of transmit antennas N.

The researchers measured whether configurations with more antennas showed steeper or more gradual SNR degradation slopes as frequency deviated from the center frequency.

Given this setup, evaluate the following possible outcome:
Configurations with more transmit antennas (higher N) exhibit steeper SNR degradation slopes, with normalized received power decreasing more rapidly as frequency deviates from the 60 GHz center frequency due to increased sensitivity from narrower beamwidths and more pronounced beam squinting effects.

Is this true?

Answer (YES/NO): YES